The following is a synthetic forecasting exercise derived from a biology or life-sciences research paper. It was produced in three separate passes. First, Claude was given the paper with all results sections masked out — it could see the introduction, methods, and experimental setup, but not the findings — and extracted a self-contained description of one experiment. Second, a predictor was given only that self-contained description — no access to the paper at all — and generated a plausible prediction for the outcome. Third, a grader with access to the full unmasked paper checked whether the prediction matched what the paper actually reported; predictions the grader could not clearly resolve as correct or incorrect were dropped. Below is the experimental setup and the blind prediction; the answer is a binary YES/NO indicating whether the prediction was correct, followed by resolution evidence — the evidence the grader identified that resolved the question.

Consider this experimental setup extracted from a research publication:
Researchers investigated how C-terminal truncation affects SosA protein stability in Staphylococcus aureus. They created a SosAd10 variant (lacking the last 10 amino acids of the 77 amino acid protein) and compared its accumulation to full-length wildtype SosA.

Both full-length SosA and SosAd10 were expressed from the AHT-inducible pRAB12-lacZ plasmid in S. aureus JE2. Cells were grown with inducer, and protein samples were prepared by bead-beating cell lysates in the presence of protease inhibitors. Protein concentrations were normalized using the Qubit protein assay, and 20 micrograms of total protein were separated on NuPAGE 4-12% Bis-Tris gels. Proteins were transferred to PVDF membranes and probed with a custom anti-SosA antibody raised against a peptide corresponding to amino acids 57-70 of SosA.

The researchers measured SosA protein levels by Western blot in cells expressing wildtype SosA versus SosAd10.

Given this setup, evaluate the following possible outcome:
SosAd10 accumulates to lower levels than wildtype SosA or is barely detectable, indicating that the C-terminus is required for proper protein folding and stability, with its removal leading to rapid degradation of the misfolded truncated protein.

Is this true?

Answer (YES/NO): NO